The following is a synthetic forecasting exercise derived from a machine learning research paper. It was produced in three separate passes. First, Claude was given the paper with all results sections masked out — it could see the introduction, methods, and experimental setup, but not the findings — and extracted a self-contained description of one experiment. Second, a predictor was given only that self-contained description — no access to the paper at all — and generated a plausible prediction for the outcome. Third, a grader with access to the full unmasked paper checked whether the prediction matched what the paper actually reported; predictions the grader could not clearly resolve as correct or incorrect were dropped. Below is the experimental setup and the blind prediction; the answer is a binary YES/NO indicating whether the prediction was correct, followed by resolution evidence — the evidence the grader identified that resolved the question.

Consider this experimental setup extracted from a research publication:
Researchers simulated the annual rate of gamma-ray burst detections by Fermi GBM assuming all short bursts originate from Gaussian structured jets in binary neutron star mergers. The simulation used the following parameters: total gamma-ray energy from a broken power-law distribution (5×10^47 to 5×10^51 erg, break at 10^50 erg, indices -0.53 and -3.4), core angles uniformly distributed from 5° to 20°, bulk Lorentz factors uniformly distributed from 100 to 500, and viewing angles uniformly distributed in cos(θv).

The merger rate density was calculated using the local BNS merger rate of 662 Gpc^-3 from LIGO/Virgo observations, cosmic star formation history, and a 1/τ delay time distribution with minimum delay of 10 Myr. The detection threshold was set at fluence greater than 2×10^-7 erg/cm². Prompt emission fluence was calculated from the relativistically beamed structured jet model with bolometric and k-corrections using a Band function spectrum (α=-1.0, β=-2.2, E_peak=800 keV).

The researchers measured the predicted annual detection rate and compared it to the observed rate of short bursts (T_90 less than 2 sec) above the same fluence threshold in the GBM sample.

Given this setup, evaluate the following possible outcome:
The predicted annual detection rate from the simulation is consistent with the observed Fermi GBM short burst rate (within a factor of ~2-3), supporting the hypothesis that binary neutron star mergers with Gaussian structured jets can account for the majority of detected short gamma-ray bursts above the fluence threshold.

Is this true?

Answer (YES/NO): NO